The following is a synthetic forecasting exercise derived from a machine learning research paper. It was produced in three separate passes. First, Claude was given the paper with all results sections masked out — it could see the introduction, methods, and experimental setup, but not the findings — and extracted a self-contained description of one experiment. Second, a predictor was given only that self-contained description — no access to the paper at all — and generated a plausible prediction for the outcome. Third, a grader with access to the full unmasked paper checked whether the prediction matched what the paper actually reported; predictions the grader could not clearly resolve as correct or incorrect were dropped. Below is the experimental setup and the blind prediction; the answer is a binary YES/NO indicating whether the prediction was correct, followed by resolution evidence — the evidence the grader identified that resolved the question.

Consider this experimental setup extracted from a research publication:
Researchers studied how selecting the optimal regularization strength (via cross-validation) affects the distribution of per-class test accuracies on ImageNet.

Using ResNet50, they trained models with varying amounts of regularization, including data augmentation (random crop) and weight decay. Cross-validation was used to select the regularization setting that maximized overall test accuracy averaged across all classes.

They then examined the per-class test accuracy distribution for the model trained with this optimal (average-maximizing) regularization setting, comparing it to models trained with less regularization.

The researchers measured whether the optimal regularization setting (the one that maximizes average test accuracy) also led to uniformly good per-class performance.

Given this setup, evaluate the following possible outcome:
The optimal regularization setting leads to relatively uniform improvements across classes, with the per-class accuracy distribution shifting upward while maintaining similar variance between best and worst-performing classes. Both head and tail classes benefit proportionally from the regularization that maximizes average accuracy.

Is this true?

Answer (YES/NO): NO